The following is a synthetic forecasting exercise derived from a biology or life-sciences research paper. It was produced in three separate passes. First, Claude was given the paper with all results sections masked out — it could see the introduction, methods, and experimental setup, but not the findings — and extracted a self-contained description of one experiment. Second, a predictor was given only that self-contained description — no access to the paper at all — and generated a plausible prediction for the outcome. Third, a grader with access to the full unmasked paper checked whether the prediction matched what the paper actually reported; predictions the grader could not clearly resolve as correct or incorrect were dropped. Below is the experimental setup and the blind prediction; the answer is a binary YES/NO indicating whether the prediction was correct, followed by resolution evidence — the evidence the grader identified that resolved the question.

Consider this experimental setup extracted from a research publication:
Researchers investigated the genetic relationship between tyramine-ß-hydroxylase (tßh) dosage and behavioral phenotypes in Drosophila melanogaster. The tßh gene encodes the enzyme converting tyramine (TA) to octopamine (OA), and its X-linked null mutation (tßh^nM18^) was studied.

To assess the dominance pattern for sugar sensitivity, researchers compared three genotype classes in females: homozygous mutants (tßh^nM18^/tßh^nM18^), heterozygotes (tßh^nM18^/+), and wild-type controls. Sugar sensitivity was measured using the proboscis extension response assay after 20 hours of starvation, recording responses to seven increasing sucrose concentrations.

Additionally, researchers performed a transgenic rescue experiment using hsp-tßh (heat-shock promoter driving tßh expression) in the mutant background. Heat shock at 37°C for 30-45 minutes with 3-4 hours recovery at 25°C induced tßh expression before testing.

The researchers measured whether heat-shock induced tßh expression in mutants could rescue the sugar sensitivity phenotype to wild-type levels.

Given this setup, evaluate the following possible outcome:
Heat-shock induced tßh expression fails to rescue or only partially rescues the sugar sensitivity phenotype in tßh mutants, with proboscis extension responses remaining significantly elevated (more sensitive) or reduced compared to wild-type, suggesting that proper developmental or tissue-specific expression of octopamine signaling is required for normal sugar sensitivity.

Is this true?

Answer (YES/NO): YES